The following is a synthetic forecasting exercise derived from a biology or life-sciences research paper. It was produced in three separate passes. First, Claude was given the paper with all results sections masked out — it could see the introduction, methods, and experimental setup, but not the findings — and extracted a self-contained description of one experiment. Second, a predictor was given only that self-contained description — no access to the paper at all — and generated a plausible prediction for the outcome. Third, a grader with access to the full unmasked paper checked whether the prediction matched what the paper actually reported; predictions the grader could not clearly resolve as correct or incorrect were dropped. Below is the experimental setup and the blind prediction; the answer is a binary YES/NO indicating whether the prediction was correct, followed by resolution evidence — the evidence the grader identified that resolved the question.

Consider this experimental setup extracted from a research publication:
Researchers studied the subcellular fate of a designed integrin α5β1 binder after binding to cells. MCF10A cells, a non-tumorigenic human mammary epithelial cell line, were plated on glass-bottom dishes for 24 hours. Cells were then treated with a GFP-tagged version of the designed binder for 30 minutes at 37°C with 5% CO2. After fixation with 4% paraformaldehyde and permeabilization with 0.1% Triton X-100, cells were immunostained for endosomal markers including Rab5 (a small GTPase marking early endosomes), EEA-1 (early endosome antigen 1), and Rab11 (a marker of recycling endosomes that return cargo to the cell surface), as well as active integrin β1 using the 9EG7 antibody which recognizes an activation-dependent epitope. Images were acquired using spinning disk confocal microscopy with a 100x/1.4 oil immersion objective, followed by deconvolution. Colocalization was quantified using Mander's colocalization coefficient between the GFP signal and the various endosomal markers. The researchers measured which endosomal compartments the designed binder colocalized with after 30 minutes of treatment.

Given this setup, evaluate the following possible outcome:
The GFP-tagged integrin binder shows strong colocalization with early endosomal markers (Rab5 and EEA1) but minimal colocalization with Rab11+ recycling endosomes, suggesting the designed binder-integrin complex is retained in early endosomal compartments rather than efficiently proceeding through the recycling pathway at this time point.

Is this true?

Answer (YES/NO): NO